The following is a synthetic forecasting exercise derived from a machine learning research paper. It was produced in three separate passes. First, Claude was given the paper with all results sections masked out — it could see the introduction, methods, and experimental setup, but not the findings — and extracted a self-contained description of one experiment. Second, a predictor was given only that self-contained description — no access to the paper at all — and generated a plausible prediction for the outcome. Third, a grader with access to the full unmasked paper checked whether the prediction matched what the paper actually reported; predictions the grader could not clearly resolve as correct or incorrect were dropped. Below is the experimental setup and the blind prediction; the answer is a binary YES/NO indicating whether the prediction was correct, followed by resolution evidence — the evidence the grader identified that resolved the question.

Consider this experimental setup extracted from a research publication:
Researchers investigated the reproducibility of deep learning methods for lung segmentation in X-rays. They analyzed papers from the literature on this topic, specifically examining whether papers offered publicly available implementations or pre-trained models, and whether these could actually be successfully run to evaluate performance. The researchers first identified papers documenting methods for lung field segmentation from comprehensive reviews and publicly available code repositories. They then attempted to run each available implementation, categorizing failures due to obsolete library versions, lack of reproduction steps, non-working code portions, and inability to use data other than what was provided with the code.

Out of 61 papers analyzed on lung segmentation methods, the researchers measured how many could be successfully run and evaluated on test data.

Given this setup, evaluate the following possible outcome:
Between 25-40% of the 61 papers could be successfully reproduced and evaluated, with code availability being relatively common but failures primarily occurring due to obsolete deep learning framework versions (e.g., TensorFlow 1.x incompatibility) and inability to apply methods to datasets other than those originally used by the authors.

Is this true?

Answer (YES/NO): NO